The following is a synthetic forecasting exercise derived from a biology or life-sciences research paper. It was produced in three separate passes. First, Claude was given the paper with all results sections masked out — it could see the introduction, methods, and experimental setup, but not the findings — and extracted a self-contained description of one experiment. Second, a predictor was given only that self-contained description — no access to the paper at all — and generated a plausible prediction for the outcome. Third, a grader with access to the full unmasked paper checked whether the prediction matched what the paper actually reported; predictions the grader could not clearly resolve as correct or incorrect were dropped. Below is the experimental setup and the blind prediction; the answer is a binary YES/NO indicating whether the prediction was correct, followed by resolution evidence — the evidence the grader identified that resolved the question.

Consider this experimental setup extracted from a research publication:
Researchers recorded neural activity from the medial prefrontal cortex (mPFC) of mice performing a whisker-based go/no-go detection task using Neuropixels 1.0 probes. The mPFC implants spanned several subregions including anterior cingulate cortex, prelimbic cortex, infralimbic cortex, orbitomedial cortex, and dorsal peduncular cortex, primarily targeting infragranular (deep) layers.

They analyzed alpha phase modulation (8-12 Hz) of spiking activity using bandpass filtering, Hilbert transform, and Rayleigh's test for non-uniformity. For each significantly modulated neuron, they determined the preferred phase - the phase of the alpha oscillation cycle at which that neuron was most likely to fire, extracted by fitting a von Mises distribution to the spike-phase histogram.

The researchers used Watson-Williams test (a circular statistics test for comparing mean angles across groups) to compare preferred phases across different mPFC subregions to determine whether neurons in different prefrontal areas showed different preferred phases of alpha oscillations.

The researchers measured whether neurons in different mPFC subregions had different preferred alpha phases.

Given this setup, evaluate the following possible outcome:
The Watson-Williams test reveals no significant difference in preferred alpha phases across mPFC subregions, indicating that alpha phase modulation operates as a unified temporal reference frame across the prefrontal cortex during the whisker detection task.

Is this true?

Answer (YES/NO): NO